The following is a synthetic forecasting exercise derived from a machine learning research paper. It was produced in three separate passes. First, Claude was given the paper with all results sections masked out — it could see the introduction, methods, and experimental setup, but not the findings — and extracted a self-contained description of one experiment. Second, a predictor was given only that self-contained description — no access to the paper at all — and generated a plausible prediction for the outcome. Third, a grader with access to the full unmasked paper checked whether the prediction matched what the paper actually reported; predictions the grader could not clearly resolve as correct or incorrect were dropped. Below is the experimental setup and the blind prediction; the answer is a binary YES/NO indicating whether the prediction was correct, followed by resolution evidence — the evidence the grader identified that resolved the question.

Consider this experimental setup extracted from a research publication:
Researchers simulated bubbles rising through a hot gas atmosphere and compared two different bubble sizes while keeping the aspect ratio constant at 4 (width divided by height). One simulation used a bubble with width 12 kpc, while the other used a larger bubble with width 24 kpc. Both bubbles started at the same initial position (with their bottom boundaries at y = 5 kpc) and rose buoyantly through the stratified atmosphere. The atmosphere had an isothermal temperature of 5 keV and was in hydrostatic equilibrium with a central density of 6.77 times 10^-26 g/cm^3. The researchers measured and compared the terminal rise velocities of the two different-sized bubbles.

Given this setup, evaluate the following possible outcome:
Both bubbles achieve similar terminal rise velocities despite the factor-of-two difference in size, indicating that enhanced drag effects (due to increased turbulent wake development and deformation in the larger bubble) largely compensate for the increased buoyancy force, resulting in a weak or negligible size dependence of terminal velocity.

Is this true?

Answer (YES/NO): NO